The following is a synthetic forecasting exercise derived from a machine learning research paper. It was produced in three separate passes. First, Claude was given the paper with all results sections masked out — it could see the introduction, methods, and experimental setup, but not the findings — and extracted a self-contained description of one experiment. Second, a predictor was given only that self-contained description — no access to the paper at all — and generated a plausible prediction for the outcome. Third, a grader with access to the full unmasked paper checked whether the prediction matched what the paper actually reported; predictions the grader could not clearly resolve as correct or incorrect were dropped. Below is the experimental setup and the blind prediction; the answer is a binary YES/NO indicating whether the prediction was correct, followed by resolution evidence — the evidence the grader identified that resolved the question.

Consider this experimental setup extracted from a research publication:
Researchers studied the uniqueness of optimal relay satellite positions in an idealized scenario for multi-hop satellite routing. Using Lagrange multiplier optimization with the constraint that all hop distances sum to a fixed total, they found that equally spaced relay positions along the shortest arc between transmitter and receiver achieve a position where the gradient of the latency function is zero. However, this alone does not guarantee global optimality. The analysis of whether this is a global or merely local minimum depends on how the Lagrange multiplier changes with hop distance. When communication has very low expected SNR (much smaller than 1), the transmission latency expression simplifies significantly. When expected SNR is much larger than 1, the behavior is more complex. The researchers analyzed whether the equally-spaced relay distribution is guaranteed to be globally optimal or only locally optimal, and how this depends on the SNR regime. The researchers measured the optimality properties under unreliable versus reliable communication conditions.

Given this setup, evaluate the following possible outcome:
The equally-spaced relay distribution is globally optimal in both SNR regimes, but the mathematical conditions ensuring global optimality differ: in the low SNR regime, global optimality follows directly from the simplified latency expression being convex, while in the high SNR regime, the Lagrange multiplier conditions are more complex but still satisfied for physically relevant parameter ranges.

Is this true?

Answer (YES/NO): NO